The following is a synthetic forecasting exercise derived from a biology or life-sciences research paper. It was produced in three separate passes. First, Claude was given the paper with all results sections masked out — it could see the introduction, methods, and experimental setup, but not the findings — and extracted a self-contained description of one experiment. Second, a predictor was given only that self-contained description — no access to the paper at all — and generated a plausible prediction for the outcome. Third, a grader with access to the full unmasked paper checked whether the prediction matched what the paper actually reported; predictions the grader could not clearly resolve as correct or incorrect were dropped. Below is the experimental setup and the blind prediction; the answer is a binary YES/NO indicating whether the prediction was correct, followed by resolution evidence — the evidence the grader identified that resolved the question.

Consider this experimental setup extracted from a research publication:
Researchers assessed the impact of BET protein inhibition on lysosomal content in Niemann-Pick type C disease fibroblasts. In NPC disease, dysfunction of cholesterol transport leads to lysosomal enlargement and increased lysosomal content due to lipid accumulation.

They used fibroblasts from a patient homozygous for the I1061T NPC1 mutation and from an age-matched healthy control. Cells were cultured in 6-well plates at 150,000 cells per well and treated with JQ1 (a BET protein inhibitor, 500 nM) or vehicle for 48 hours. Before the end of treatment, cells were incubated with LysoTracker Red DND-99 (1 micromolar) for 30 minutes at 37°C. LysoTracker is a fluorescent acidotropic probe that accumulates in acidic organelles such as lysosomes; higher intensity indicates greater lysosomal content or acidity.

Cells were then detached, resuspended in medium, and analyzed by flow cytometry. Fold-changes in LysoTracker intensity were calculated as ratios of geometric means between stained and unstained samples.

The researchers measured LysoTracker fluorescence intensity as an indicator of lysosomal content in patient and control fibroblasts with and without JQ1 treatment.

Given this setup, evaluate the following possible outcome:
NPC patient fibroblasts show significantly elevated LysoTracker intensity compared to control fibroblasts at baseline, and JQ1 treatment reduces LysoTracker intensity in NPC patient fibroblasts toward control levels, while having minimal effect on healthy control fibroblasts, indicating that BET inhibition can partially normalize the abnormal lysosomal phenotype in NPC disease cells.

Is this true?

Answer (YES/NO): YES